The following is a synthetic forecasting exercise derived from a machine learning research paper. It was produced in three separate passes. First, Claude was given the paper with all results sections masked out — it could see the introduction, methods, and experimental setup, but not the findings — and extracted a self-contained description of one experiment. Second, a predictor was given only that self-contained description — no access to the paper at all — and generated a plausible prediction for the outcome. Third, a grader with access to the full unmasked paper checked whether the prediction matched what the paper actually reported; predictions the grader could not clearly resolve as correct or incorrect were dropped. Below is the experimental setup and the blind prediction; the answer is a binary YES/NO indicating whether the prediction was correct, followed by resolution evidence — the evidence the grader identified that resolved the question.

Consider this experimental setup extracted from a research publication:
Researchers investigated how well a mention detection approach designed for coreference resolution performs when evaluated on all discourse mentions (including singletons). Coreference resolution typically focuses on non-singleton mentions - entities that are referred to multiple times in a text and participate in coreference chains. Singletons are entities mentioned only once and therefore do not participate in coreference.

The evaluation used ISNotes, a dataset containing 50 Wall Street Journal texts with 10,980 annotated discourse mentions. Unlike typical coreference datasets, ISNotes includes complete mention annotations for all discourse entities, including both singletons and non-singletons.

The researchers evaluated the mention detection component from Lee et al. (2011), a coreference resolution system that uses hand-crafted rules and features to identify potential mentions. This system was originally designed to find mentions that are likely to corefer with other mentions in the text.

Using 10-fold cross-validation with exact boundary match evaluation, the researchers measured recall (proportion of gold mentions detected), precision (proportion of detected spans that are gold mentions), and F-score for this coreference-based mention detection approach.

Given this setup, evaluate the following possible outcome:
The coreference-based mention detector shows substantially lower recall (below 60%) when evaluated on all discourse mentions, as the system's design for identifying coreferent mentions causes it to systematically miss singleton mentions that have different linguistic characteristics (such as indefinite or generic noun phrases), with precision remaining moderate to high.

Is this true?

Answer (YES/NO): NO